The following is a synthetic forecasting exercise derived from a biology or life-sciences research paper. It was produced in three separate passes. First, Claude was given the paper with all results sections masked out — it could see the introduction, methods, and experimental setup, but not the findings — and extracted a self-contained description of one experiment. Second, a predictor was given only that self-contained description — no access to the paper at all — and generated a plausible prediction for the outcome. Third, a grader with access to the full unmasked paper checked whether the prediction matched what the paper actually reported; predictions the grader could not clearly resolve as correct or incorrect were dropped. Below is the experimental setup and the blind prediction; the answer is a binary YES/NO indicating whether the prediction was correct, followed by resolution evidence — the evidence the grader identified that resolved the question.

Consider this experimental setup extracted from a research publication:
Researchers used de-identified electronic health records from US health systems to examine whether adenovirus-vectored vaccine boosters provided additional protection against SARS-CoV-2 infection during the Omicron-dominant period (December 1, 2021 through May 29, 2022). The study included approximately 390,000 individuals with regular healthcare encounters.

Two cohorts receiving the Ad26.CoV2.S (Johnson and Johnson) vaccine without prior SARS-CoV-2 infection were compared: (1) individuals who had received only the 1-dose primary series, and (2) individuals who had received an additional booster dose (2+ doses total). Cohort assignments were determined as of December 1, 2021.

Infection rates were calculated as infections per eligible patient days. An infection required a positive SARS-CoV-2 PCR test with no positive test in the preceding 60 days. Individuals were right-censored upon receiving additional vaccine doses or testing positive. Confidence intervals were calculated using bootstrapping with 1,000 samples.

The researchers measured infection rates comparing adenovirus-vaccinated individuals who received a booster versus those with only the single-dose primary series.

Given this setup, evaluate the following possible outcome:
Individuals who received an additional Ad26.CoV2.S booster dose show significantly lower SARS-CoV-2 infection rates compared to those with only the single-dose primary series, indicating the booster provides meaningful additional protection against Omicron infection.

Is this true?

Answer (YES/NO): NO